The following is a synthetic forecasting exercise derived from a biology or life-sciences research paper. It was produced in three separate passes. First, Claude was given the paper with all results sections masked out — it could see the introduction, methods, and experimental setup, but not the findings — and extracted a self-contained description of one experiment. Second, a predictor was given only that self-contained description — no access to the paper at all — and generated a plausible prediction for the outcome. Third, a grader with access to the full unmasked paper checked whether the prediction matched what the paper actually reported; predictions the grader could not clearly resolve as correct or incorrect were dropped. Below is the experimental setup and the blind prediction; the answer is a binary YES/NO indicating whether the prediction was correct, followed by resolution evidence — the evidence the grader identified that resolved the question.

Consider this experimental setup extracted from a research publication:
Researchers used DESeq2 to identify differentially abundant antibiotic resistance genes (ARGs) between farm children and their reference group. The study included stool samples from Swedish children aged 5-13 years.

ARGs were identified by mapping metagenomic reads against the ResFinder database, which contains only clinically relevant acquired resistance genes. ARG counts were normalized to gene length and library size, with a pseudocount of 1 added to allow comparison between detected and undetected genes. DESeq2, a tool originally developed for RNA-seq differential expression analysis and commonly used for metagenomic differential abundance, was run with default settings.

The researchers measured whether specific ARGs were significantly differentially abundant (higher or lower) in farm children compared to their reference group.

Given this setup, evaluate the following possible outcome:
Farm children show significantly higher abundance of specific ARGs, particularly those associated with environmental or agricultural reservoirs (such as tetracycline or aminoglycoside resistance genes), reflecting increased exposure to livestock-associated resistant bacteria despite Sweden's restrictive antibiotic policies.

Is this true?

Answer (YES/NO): YES